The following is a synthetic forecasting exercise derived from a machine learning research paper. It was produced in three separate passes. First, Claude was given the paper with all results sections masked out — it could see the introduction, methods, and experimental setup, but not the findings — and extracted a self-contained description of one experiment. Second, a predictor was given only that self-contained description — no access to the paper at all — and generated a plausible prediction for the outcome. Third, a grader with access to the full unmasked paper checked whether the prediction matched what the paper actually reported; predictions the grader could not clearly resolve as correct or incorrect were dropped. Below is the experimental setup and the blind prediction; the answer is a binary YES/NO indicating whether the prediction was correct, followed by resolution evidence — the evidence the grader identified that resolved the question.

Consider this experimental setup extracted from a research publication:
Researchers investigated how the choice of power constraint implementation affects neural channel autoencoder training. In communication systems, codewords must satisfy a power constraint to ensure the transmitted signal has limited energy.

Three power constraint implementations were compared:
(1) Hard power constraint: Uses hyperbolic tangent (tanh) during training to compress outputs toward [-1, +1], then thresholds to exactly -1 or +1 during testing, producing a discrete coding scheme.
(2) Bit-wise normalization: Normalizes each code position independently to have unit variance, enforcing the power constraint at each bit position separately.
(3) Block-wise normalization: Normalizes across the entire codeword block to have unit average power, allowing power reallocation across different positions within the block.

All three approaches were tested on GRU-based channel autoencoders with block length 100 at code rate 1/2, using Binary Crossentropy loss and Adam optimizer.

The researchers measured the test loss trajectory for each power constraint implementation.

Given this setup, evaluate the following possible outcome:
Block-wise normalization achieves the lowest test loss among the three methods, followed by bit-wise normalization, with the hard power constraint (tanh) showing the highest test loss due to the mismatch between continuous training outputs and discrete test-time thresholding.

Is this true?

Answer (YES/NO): NO